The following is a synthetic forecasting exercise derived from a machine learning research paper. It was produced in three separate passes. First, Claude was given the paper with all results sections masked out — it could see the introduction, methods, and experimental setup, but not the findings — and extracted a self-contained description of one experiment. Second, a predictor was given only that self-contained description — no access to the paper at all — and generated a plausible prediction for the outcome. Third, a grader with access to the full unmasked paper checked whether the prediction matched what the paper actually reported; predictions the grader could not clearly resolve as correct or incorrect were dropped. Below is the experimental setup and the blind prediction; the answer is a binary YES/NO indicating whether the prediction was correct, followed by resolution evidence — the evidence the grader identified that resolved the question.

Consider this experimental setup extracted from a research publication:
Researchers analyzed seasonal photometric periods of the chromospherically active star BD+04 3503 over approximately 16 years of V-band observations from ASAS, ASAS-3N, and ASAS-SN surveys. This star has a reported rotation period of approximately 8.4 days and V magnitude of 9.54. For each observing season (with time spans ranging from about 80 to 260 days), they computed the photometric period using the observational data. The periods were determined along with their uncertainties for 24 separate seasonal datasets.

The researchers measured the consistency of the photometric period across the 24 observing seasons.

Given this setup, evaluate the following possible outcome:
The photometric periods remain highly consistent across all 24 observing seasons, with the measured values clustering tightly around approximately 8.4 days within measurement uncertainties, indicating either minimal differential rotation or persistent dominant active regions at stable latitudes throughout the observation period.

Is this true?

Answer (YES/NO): NO